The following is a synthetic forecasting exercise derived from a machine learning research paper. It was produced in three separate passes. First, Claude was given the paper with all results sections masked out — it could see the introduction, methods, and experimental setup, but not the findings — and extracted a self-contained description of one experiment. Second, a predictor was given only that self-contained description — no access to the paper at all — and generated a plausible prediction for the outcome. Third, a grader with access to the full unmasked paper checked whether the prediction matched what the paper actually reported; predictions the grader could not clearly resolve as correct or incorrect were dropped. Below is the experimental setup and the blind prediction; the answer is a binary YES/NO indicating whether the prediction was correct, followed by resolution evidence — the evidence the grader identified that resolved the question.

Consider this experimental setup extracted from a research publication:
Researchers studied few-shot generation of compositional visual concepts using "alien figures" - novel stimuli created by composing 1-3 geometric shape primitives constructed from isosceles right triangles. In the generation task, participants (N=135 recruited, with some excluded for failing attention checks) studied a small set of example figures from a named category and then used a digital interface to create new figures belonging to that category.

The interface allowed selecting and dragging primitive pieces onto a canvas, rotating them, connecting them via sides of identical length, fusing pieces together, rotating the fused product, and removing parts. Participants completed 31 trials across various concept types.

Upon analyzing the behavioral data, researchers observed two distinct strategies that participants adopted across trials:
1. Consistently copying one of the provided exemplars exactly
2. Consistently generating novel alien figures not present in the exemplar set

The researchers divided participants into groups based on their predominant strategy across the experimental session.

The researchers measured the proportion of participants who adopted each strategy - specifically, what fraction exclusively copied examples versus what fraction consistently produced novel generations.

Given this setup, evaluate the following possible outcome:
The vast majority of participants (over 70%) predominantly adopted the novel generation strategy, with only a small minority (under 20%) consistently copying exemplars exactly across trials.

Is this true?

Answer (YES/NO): NO